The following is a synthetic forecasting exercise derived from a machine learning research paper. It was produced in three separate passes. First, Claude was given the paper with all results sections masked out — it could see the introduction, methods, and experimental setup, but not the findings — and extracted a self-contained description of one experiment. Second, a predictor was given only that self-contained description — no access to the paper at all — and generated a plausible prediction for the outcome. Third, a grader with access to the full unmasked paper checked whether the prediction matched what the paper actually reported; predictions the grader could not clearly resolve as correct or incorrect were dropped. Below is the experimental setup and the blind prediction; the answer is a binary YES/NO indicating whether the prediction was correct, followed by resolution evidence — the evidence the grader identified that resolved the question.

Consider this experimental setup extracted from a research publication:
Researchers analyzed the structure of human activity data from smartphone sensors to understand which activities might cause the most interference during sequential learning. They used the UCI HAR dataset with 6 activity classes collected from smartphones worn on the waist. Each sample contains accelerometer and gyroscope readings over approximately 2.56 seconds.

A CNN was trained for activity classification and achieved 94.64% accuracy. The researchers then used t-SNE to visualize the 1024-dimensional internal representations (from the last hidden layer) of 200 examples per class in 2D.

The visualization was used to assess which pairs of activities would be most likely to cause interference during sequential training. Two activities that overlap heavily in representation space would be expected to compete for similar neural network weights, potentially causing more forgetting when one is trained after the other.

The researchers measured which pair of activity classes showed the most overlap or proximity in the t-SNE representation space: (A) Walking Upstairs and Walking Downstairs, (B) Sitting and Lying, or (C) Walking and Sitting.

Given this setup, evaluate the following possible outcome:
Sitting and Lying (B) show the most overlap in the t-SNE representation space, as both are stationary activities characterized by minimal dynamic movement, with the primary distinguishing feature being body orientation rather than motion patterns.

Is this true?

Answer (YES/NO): NO